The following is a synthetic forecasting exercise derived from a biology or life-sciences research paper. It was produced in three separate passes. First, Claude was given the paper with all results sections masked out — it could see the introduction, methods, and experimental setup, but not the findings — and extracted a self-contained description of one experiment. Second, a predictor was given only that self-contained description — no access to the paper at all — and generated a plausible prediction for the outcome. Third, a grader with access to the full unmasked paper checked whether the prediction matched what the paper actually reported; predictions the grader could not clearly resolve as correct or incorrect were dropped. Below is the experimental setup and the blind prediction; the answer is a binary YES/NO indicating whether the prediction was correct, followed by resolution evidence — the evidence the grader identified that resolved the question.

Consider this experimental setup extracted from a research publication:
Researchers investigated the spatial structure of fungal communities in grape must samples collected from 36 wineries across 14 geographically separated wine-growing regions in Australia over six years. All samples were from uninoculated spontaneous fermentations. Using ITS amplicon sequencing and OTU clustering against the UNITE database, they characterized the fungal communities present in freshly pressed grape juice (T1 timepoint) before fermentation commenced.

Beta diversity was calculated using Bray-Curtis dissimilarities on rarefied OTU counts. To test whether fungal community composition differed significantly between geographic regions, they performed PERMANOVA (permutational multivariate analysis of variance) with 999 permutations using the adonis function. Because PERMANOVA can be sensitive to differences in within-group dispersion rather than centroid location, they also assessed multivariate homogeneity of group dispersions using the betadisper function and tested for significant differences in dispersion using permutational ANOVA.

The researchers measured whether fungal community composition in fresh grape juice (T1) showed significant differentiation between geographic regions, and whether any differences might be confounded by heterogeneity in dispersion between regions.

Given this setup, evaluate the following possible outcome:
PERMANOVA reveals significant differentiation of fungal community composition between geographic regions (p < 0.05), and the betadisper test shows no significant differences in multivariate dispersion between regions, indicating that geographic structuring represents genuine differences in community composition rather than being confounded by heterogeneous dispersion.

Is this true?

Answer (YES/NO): NO